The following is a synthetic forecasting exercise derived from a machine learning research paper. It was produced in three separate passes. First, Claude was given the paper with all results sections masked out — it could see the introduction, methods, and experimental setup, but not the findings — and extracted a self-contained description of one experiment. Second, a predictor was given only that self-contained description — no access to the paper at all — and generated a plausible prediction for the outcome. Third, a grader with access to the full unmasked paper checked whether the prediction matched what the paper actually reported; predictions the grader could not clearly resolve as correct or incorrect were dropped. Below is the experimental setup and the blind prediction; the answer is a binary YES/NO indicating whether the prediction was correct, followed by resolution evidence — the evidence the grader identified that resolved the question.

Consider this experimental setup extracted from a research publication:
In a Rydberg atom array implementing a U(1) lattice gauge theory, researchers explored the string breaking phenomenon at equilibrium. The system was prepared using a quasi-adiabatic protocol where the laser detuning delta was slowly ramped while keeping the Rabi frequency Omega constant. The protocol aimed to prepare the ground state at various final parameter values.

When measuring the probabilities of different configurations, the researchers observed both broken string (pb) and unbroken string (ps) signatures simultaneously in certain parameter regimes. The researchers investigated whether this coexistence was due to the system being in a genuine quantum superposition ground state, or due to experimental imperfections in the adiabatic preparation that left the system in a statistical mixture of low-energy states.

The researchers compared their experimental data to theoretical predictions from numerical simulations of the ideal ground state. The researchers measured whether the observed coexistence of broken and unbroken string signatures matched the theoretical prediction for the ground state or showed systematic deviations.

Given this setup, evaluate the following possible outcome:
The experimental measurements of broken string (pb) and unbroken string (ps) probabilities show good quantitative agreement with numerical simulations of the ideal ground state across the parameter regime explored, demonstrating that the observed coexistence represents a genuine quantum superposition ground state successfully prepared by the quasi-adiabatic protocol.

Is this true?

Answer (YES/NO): NO